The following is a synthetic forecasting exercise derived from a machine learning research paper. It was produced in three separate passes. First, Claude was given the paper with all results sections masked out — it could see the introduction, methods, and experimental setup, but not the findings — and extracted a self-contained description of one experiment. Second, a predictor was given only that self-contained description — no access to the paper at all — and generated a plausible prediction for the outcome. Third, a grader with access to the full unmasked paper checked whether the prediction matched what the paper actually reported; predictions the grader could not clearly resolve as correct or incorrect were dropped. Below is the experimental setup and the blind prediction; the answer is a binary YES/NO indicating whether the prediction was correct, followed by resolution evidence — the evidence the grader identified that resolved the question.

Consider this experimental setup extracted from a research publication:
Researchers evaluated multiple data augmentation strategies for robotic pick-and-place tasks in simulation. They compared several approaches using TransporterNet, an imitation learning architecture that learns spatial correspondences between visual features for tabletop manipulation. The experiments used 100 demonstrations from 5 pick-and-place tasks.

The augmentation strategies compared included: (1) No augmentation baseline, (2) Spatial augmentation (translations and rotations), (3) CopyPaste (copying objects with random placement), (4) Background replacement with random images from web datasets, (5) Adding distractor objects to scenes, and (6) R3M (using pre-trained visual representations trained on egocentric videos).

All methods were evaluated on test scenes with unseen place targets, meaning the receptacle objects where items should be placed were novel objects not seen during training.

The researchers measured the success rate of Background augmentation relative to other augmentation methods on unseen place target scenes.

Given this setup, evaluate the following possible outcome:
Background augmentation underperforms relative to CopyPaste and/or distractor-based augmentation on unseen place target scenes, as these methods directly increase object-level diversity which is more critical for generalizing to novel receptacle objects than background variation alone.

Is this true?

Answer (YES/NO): YES